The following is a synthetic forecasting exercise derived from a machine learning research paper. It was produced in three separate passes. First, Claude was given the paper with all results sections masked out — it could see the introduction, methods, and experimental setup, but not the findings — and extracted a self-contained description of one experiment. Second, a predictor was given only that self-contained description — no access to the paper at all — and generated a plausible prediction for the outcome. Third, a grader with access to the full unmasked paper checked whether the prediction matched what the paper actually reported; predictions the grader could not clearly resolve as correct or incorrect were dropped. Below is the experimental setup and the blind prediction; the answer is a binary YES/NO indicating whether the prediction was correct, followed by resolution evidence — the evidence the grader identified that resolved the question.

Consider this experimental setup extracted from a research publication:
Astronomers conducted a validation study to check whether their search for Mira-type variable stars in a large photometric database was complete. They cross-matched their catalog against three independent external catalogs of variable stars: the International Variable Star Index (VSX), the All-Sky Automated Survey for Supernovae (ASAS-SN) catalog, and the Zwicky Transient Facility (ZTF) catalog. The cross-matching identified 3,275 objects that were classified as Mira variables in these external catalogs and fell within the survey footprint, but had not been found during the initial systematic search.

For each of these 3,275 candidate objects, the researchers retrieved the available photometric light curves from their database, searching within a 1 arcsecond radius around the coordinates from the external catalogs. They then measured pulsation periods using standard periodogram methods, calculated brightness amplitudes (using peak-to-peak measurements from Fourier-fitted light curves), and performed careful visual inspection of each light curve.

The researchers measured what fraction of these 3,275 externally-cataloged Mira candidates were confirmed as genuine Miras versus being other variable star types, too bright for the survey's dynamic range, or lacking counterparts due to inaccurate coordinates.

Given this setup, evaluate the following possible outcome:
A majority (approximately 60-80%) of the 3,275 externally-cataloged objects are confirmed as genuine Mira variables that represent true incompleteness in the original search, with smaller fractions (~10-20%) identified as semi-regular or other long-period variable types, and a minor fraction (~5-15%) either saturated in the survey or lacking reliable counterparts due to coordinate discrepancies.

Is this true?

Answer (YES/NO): NO